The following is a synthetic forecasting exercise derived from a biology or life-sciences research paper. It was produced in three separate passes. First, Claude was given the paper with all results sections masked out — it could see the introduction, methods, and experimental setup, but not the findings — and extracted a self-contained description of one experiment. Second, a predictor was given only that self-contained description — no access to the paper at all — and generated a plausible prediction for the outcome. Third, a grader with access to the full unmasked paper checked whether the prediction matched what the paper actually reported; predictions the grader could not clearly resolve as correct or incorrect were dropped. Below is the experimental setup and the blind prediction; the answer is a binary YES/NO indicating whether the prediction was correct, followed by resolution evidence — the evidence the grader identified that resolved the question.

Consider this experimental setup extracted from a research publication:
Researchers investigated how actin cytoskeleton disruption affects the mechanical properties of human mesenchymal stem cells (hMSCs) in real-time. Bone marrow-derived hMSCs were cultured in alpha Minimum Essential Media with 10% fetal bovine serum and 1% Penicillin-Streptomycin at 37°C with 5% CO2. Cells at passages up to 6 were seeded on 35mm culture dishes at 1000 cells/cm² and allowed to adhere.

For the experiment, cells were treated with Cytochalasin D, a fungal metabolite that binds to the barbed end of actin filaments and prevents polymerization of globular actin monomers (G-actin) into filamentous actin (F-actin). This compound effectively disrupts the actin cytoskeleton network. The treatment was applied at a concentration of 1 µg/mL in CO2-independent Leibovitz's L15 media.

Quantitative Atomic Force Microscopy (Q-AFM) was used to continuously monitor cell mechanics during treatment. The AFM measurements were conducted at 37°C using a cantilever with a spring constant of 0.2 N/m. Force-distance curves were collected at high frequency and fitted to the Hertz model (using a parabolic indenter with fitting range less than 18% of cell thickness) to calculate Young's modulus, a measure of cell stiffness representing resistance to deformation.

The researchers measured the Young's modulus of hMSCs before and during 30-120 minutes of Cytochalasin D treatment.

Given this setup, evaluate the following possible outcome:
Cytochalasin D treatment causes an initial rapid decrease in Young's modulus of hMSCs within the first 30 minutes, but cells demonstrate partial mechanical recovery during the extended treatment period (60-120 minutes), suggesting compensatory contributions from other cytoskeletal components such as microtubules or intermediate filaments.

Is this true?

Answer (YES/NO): NO